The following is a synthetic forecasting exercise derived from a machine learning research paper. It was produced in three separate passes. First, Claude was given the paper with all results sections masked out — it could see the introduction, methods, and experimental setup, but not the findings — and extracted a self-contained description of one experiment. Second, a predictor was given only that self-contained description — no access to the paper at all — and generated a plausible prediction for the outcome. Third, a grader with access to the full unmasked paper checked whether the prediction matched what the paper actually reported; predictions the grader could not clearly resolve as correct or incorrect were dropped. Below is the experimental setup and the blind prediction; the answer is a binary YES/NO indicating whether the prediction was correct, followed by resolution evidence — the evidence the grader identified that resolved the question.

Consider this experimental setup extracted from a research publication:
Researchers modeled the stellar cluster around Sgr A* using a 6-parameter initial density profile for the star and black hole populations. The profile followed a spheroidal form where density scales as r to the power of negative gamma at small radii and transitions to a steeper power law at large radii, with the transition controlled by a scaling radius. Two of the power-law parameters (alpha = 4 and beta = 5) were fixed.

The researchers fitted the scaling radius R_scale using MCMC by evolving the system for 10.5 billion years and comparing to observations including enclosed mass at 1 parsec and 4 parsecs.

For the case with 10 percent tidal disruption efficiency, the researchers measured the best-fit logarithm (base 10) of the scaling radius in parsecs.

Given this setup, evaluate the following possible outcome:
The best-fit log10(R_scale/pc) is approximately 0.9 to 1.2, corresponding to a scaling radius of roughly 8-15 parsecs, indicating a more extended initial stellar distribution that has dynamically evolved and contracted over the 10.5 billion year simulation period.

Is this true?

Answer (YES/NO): NO